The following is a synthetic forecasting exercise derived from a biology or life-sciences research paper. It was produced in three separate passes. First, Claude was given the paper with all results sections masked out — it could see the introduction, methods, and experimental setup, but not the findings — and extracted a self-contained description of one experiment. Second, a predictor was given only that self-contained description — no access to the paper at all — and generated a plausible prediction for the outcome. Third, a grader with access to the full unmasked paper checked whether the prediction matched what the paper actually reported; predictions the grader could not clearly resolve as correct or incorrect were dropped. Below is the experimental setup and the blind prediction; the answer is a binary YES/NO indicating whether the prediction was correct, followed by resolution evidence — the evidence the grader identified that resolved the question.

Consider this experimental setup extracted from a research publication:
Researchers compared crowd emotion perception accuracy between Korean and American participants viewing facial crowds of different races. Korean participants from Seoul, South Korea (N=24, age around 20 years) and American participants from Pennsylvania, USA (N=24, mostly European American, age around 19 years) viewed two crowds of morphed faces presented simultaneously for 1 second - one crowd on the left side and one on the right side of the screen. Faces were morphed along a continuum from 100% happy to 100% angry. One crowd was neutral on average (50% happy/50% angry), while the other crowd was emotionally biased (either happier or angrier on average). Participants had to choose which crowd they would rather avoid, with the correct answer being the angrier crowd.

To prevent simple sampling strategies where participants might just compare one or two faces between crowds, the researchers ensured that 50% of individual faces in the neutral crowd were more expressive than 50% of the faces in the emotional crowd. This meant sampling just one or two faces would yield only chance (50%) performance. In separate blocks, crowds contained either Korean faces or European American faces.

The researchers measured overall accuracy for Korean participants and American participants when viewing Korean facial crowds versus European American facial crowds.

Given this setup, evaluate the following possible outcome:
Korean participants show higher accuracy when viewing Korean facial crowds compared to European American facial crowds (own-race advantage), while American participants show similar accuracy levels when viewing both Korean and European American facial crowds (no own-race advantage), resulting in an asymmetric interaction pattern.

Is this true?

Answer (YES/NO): NO